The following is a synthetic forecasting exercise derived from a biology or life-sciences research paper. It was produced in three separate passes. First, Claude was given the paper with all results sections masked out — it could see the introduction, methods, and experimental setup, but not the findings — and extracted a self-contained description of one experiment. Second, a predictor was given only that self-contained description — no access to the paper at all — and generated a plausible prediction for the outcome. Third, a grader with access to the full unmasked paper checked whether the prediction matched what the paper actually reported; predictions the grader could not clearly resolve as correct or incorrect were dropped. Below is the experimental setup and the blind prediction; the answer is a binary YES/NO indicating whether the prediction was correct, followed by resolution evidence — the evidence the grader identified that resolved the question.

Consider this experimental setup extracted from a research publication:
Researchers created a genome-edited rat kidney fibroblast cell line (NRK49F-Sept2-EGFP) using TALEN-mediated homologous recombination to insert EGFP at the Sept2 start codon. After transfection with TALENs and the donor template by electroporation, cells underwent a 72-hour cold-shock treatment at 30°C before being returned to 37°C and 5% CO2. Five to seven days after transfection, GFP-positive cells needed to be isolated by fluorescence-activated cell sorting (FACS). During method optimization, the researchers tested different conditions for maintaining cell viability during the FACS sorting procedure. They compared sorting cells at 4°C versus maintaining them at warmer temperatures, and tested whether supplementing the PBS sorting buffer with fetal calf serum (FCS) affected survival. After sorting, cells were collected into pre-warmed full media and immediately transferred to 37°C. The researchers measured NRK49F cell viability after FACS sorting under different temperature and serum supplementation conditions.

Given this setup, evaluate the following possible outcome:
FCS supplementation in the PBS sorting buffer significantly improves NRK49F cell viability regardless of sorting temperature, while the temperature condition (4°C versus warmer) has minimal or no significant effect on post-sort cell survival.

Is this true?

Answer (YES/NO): NO